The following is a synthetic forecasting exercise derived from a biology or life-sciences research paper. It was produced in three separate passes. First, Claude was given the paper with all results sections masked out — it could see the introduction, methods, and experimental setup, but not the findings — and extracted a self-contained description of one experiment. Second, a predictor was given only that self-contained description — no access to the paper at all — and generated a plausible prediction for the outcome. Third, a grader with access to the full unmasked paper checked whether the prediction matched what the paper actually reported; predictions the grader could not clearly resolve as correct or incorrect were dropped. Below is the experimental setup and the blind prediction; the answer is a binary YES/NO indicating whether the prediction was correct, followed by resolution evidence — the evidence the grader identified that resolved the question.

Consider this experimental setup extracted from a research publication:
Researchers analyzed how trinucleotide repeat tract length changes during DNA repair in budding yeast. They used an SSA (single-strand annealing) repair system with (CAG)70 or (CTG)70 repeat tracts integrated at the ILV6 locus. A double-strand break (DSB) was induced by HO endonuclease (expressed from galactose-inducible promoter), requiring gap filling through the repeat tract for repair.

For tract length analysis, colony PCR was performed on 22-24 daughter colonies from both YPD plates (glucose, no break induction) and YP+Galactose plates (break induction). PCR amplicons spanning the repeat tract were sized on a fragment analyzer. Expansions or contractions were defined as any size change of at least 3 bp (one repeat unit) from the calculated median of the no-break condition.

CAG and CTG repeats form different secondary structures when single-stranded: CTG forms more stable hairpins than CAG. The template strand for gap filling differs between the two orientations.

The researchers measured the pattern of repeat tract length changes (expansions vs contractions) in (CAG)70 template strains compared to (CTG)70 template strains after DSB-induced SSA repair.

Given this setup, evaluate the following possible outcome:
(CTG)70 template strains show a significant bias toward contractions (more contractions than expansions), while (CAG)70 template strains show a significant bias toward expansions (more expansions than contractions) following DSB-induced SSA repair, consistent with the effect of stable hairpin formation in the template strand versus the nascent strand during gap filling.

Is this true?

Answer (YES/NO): YES